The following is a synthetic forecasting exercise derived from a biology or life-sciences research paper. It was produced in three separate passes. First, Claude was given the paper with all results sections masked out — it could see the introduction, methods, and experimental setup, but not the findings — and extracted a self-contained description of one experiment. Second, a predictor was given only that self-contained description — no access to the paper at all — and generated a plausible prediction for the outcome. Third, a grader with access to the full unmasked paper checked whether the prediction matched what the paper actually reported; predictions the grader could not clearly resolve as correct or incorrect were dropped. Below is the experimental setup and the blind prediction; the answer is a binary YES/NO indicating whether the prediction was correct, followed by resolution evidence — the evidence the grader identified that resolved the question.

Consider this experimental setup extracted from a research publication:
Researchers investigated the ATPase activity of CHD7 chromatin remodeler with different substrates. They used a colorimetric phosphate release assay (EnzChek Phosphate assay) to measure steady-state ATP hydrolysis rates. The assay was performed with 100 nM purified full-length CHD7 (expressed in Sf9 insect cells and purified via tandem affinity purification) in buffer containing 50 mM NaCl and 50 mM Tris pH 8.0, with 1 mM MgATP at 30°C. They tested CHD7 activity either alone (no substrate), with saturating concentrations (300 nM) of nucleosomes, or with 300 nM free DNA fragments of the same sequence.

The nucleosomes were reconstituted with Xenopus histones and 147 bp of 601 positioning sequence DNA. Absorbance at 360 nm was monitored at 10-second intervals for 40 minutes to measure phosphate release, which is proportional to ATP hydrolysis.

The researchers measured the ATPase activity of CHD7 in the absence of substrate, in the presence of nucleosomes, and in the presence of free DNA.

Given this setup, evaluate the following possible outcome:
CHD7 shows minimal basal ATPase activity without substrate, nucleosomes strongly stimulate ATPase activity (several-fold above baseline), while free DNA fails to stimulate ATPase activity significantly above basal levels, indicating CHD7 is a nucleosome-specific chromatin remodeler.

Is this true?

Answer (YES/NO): NO